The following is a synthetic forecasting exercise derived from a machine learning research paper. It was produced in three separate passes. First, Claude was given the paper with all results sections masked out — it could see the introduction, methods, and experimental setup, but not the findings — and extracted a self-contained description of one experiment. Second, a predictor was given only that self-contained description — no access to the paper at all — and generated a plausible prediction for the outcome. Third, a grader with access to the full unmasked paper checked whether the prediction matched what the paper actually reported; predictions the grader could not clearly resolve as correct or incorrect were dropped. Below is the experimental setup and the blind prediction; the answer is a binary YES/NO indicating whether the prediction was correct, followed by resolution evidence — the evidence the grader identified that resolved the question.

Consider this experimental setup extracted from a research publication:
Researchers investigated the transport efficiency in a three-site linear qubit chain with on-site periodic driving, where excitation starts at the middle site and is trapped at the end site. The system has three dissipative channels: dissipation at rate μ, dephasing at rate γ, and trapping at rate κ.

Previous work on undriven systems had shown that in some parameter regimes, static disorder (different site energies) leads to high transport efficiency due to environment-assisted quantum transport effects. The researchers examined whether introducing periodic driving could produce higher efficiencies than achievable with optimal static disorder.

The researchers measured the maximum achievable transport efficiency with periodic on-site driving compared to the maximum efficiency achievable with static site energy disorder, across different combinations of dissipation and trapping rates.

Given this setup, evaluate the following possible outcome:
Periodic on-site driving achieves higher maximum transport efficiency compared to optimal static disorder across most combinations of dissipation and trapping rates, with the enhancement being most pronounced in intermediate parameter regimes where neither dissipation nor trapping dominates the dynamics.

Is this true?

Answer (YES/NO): NO